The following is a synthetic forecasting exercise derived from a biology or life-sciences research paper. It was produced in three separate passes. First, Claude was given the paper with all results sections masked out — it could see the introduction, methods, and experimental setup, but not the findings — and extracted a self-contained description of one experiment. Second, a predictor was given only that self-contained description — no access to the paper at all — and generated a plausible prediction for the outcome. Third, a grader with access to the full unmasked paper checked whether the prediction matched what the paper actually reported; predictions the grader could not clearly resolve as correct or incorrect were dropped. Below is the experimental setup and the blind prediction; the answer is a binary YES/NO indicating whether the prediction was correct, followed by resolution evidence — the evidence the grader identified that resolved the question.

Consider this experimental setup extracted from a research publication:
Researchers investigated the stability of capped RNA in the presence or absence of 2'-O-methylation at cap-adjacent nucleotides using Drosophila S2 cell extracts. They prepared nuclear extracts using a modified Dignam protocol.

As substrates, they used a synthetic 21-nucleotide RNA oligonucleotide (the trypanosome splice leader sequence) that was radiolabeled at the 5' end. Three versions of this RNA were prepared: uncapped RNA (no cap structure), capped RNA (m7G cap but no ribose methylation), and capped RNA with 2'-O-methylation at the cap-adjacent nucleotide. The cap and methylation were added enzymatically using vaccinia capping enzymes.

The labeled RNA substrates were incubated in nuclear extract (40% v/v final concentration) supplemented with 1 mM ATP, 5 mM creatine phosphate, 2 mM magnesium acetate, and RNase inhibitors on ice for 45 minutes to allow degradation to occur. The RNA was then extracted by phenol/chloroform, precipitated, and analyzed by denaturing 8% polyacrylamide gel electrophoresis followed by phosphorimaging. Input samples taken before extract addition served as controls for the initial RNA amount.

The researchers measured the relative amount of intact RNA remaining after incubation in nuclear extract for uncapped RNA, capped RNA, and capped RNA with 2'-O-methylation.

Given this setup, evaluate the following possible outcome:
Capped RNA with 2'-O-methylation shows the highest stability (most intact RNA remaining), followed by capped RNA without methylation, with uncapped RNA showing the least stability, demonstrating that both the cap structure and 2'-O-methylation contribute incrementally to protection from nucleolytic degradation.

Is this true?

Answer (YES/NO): NO